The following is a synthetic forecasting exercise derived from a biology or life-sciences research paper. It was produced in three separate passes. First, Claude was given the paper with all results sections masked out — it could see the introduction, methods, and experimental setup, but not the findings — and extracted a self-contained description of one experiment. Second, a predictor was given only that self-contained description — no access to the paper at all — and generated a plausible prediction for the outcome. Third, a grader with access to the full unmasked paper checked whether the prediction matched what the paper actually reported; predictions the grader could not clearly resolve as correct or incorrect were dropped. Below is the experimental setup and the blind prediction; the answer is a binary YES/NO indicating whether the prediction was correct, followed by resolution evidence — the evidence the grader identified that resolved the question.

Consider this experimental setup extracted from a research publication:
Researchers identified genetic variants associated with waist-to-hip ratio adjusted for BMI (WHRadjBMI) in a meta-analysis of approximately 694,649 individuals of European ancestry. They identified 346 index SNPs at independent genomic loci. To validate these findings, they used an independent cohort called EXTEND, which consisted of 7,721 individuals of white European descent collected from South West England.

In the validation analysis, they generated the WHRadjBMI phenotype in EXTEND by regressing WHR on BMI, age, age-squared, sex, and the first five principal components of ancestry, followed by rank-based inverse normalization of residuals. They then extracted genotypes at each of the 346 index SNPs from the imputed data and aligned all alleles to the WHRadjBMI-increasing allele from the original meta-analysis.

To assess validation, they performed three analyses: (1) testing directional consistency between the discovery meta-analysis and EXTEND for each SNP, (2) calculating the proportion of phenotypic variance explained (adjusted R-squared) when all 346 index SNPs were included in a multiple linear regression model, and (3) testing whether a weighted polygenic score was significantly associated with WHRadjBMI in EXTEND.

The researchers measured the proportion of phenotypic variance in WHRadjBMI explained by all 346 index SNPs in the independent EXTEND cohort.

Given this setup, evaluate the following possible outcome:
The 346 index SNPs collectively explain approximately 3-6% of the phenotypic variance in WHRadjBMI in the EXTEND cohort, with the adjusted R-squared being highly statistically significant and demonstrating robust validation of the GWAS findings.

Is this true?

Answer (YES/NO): YES